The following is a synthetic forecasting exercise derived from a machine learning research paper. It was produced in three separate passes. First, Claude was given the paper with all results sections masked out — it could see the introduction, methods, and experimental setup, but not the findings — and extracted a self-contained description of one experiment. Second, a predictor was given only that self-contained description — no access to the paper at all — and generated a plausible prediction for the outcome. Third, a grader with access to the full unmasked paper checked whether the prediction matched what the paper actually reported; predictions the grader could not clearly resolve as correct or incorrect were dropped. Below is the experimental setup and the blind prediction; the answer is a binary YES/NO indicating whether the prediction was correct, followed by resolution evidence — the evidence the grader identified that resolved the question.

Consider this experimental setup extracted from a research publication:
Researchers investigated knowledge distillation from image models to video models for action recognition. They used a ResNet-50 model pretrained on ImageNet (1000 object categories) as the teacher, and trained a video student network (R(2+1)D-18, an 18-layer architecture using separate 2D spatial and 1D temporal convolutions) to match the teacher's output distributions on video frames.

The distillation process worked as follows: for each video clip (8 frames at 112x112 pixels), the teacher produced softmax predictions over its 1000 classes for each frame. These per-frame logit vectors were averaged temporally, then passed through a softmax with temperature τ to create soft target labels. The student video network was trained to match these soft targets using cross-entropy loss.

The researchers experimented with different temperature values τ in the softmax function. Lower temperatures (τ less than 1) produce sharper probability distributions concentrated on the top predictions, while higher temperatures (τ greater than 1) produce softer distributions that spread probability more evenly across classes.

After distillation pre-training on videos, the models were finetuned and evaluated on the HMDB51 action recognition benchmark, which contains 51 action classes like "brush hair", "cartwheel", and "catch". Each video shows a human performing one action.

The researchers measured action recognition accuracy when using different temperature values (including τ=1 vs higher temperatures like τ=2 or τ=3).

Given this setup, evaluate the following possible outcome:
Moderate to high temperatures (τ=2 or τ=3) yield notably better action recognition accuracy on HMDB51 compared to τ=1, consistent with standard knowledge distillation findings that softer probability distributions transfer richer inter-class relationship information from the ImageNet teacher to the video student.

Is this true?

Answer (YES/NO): NO